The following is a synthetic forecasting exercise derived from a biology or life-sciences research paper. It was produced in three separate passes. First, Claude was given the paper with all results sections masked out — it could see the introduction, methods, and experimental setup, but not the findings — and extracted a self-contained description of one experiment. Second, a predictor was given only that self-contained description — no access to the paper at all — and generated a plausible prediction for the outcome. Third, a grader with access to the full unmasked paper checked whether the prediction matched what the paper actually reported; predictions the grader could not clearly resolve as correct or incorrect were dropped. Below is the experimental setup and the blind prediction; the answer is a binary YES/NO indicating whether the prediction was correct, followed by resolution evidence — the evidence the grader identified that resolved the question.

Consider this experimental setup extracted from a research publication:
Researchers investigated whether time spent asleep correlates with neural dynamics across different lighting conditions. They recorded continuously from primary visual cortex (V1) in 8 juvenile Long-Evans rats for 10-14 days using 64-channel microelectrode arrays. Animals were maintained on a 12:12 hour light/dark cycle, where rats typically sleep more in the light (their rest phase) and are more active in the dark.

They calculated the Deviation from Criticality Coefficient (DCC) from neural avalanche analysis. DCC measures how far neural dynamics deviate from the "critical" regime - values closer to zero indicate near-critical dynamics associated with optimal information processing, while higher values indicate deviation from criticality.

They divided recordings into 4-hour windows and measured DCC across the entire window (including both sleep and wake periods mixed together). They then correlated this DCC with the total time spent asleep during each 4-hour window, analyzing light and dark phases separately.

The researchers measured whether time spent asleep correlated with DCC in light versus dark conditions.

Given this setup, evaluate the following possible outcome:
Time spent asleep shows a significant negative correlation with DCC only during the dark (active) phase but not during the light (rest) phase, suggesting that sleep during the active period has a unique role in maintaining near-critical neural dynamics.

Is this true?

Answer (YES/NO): NO